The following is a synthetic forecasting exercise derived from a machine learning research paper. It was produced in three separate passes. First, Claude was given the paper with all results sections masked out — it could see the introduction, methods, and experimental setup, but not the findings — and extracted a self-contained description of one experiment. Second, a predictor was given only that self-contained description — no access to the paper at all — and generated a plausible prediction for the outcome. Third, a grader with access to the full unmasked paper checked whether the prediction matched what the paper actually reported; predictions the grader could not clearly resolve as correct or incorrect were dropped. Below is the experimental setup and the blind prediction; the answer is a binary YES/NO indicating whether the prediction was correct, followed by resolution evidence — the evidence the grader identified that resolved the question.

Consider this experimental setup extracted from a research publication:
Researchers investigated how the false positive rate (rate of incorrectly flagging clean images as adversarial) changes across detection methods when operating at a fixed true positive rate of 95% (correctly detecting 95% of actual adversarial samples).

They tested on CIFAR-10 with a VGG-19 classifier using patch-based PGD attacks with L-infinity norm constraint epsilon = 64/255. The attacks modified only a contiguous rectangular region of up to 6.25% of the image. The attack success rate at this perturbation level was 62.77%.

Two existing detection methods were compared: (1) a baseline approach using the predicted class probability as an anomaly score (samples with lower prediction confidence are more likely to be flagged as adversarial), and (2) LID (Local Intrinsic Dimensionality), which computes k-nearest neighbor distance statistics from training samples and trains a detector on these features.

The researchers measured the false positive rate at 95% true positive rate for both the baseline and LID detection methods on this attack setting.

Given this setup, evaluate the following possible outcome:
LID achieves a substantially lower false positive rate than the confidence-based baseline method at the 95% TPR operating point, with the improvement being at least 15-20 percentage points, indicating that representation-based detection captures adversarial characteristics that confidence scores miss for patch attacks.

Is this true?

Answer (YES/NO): NO